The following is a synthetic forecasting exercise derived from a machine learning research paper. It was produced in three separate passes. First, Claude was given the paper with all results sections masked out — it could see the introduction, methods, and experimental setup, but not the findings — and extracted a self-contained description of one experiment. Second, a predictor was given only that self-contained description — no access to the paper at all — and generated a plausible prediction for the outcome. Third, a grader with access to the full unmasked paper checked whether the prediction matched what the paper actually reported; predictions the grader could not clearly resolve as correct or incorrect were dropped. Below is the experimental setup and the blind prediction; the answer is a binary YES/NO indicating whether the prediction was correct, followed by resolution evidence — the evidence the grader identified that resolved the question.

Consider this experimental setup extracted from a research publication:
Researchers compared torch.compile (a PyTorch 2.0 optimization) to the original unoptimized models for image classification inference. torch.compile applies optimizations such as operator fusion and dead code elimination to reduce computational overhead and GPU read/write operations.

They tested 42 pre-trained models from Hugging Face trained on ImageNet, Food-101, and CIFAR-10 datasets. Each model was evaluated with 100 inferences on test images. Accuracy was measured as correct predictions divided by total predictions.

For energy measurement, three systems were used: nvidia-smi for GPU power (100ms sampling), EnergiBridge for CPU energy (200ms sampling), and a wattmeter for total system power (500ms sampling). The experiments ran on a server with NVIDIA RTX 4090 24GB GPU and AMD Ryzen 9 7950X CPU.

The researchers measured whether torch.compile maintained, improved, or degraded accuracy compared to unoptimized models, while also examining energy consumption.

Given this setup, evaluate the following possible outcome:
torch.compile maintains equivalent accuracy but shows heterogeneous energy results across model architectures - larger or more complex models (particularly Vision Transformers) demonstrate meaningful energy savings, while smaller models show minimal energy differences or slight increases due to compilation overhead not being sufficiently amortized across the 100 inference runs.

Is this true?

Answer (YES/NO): NO